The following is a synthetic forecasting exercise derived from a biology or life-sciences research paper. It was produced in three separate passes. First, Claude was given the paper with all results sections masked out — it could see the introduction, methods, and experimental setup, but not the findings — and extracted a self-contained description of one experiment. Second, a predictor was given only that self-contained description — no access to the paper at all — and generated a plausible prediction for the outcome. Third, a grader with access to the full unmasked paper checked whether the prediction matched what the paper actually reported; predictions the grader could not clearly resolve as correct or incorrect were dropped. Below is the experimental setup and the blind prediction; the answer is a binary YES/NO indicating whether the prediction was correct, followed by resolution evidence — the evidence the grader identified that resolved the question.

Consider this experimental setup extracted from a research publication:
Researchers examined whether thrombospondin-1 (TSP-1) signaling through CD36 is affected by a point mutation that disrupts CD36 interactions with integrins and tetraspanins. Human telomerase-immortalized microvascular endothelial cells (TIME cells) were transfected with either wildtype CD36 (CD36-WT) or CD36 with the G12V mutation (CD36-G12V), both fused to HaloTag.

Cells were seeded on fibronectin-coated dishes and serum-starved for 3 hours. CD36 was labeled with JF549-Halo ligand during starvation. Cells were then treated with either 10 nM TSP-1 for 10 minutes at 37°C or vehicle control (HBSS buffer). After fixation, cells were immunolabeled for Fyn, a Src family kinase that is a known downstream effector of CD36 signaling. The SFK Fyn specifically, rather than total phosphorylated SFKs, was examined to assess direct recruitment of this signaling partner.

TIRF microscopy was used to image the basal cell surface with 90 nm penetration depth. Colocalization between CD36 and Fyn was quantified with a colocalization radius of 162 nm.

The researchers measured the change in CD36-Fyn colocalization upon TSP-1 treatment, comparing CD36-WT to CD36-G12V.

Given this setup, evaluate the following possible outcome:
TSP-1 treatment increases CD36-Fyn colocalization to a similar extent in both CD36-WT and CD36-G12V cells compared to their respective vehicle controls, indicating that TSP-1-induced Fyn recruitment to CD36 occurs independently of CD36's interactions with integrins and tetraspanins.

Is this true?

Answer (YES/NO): NO